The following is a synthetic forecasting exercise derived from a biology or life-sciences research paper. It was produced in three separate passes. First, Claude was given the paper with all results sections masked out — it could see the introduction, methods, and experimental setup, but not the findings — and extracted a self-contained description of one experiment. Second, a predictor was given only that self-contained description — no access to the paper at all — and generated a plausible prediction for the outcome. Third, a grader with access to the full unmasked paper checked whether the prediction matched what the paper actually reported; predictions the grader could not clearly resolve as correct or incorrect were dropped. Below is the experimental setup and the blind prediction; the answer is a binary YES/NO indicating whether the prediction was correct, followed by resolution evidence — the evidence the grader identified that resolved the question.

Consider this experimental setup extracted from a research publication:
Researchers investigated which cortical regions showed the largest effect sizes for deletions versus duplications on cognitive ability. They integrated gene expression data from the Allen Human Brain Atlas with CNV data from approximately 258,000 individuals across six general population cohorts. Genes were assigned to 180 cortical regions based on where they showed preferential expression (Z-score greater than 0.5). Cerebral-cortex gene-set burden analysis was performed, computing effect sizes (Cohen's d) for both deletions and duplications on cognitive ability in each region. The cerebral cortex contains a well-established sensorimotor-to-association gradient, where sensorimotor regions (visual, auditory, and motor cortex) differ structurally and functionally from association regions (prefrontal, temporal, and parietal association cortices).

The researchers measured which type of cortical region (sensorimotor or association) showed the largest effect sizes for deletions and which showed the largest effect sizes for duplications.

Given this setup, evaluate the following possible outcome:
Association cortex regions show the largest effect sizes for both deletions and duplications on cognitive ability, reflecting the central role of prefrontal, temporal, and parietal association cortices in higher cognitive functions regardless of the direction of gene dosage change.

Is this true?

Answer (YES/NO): NO